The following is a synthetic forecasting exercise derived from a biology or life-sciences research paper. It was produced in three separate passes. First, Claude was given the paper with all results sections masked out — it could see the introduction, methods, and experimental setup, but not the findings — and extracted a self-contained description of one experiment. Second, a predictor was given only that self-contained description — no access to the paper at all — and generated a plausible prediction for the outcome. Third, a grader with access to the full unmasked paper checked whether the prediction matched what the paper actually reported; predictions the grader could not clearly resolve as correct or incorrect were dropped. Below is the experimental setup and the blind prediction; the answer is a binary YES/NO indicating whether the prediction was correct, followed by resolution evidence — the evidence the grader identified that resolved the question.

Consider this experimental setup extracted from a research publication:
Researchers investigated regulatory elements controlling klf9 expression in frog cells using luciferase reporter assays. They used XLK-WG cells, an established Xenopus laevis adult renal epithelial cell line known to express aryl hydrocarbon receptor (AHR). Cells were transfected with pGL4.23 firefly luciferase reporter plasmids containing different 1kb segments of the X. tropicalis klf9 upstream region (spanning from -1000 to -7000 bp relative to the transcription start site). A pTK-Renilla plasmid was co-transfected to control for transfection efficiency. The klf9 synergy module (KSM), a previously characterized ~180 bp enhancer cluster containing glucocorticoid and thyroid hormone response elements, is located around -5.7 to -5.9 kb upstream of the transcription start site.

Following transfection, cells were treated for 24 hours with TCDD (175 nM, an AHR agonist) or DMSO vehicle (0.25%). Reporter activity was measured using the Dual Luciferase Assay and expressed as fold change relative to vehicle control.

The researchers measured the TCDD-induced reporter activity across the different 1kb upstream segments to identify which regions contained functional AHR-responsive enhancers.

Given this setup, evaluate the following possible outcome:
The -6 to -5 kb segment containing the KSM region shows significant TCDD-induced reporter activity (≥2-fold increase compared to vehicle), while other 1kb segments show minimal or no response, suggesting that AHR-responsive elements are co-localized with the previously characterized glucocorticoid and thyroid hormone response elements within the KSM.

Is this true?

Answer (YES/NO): NO